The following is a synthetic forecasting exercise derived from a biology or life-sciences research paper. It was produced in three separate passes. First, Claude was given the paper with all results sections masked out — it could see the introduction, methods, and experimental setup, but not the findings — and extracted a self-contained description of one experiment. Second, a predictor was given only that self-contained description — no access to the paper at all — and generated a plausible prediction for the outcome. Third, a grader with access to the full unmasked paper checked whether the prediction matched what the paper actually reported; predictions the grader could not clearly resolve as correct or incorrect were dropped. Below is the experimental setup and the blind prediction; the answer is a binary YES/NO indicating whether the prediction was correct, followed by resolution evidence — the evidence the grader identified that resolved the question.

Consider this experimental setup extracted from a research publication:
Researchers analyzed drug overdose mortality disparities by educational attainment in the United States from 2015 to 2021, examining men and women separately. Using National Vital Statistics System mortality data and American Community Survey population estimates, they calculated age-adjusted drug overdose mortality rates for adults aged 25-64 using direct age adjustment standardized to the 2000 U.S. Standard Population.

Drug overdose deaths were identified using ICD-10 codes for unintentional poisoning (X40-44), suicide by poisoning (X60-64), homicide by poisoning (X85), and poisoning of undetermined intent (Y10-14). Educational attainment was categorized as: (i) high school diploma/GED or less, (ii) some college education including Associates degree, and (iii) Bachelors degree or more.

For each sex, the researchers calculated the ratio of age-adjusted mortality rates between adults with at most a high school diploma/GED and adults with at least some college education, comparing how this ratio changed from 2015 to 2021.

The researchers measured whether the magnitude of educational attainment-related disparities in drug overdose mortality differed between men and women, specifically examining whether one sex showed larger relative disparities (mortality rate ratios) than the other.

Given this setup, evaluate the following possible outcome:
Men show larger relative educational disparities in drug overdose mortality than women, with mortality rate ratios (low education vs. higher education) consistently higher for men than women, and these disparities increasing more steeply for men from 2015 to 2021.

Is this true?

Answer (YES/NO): NO